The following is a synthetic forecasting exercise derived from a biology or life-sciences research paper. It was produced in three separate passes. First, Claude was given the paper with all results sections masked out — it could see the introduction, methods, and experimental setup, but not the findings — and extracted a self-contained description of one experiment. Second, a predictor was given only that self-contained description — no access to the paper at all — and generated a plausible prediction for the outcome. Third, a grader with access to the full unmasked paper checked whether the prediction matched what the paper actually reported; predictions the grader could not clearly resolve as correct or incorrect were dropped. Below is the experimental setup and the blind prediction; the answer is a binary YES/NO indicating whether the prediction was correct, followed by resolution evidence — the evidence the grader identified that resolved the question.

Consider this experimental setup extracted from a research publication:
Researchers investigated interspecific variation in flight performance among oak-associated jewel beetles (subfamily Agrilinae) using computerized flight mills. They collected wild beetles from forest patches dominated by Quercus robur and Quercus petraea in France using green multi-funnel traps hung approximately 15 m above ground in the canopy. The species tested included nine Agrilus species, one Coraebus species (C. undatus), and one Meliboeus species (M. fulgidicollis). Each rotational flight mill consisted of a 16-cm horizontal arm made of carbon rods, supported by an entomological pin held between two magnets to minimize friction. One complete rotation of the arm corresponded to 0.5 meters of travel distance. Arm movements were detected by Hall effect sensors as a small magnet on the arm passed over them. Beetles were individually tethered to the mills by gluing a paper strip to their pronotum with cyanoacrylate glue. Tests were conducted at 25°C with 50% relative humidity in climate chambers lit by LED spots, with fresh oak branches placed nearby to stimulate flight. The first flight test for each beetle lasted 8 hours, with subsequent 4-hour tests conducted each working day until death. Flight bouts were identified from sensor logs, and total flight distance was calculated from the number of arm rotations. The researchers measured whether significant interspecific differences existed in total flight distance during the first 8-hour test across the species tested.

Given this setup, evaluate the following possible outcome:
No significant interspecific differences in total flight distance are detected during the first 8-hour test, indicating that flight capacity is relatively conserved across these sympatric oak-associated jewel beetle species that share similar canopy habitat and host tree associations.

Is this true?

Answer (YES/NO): NO